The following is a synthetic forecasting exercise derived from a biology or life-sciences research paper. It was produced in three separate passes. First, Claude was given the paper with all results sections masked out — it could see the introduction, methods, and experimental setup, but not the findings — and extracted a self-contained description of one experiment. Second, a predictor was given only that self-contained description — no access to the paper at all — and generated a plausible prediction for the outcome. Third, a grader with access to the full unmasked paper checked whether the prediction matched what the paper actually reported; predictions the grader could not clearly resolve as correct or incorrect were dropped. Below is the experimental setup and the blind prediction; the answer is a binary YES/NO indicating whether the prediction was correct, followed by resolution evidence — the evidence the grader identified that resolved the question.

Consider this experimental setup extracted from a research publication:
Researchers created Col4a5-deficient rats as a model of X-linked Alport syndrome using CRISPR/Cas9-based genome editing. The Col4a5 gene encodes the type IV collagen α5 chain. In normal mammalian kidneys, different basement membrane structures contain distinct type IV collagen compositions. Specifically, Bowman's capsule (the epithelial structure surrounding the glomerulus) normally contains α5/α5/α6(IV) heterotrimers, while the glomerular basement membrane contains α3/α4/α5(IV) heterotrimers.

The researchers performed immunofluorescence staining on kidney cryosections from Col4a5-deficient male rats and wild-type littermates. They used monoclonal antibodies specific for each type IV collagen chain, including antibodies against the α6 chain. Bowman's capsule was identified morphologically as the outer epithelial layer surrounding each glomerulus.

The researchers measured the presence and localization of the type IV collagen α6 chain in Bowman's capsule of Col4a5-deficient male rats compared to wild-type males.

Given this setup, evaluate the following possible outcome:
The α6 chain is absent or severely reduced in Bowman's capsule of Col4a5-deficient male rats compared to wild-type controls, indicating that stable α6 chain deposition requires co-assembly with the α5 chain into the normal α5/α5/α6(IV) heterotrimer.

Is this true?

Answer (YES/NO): YES